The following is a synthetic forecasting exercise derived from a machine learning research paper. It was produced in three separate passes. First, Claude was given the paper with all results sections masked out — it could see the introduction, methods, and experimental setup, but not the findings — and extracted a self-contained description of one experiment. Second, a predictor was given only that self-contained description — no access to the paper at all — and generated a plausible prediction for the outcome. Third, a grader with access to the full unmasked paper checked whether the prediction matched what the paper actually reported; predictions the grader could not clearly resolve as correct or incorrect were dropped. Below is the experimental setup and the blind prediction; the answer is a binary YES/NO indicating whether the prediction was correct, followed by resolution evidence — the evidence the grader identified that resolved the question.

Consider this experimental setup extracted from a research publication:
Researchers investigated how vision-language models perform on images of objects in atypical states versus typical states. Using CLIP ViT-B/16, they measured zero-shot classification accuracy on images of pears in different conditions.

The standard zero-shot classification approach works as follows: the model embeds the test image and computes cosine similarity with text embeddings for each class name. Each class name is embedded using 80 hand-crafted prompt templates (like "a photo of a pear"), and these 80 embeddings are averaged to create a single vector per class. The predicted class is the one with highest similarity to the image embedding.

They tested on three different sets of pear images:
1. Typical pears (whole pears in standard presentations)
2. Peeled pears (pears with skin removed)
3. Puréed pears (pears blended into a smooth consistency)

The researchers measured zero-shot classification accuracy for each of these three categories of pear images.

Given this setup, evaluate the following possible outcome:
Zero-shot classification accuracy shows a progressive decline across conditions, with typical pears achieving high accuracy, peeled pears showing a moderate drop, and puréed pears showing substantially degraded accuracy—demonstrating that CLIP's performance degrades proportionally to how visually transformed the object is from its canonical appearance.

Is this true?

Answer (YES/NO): YES